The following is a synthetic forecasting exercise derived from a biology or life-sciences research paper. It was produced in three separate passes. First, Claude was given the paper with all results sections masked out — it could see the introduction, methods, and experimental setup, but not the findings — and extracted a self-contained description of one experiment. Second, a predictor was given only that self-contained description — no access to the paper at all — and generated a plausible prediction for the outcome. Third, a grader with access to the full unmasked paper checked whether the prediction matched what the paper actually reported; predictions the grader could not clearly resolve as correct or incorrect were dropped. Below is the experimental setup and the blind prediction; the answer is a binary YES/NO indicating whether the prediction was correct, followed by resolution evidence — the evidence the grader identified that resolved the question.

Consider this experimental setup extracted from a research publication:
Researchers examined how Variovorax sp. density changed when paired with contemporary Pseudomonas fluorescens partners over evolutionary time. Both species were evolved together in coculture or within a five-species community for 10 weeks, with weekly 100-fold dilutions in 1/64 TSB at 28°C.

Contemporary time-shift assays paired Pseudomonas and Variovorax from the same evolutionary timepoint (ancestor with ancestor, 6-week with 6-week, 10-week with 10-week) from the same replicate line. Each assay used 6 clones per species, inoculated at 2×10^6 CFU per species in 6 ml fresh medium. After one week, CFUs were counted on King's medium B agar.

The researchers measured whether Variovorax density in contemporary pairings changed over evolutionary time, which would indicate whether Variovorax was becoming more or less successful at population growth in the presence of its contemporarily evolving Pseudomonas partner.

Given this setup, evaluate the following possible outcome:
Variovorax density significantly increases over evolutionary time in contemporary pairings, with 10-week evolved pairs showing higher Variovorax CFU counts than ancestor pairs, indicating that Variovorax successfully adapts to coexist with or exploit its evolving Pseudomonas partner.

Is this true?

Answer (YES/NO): NO